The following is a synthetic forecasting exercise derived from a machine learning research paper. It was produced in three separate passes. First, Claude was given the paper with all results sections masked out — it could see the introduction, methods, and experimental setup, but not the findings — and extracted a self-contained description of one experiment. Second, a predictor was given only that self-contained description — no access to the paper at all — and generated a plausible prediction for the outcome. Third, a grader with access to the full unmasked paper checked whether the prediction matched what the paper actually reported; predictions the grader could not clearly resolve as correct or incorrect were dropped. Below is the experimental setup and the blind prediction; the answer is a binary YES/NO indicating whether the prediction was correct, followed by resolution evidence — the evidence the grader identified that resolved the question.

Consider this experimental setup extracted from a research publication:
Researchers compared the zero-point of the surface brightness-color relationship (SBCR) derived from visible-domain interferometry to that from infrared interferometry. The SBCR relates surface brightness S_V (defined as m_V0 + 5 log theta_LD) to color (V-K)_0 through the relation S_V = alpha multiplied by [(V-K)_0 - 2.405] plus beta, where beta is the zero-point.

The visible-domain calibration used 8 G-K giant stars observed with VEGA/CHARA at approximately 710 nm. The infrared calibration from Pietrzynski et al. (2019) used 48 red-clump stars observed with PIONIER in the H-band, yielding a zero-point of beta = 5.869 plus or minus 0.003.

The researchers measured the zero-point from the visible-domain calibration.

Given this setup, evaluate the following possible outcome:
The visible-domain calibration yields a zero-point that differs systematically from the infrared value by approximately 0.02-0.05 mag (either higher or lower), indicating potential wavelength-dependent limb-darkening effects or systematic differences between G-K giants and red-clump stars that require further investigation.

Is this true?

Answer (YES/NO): NO